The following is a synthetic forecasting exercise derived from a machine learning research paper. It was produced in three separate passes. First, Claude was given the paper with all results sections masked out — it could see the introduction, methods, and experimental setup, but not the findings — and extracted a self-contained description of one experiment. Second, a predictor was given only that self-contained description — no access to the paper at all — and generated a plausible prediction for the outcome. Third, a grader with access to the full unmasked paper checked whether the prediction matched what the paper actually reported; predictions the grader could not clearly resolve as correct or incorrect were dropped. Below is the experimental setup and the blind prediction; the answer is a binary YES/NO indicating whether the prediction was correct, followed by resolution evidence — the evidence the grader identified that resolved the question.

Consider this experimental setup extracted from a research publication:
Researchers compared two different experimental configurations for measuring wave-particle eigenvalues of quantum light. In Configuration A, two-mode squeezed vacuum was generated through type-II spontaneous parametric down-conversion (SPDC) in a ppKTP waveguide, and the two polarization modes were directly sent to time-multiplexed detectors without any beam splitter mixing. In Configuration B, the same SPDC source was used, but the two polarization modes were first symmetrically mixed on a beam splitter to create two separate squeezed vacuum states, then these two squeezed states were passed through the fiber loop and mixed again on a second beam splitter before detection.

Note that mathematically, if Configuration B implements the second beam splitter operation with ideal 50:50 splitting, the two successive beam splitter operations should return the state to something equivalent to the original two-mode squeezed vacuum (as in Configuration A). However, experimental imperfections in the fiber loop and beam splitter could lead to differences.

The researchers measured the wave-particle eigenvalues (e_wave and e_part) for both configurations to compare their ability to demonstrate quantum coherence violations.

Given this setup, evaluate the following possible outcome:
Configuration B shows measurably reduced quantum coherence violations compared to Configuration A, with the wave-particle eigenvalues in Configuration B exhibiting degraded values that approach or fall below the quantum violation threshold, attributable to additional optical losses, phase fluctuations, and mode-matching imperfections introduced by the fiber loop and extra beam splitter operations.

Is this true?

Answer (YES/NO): NO